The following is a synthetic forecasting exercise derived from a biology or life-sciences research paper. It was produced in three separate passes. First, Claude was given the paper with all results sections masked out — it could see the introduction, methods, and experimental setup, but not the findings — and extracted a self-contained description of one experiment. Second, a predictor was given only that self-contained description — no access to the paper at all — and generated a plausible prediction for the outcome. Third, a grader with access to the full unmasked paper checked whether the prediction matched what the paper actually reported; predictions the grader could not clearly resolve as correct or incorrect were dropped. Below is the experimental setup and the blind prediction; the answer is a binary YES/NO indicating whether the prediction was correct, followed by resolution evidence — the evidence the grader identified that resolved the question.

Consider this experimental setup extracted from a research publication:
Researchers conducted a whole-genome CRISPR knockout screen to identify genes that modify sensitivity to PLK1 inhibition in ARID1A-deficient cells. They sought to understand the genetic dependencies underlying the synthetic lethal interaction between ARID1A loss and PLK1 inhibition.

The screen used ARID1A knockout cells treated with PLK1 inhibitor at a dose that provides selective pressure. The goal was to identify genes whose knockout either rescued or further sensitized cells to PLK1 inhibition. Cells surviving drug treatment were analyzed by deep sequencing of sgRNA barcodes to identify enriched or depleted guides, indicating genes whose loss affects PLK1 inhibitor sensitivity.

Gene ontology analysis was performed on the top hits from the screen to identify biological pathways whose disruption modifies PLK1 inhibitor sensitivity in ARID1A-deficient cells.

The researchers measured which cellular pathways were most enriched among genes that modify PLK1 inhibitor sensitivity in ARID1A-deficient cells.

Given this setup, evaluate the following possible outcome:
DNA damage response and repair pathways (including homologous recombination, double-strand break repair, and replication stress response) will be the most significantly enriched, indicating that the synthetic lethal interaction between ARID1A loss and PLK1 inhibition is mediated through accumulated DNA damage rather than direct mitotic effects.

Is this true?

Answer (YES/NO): NO